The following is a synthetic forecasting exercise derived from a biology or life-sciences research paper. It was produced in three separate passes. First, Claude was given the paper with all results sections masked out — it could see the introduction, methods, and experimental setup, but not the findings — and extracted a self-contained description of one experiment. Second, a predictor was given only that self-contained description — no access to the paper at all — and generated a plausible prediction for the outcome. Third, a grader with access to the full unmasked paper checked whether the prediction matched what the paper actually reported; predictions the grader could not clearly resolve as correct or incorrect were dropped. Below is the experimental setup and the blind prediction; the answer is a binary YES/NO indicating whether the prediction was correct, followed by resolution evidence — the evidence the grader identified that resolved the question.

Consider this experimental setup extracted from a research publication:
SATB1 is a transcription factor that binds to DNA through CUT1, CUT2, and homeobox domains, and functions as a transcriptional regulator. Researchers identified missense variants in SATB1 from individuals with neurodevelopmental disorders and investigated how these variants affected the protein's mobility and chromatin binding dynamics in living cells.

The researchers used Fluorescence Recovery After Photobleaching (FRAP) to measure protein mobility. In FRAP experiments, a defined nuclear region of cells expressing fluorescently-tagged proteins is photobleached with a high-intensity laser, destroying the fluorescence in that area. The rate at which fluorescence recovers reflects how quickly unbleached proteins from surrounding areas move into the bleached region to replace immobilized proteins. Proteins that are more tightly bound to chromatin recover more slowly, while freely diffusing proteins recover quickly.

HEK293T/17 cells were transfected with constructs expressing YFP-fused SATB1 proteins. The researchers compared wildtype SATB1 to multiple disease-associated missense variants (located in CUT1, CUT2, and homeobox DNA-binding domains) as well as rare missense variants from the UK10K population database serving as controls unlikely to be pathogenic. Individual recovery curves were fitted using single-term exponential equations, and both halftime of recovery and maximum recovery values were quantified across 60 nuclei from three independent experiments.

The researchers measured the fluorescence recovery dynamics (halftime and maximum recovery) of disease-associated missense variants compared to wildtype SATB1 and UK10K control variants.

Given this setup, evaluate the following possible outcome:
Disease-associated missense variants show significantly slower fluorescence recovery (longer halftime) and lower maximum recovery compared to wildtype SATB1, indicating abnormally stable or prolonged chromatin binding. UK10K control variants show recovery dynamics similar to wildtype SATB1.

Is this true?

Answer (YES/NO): YES